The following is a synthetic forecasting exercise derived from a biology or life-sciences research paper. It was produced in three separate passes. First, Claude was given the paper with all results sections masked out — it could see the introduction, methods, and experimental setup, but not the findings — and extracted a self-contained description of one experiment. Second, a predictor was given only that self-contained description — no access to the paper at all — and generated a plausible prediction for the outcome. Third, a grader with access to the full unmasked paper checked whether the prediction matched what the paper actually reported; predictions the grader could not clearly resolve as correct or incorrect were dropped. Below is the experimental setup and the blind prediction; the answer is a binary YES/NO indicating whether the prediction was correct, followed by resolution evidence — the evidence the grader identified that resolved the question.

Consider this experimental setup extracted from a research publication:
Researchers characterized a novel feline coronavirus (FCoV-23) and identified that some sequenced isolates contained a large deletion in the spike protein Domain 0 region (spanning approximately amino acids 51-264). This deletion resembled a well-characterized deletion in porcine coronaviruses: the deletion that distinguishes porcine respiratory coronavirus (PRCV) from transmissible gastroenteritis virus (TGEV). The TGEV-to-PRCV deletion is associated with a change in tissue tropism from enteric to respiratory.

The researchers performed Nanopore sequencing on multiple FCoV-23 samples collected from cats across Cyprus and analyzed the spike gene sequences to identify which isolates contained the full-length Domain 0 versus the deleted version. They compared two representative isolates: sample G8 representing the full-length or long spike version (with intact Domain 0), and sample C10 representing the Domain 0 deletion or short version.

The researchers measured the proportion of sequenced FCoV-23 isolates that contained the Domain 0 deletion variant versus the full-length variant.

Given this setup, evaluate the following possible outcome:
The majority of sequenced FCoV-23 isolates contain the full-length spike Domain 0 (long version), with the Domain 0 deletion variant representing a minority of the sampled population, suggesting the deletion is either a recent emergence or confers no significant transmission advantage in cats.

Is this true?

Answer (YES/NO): NO